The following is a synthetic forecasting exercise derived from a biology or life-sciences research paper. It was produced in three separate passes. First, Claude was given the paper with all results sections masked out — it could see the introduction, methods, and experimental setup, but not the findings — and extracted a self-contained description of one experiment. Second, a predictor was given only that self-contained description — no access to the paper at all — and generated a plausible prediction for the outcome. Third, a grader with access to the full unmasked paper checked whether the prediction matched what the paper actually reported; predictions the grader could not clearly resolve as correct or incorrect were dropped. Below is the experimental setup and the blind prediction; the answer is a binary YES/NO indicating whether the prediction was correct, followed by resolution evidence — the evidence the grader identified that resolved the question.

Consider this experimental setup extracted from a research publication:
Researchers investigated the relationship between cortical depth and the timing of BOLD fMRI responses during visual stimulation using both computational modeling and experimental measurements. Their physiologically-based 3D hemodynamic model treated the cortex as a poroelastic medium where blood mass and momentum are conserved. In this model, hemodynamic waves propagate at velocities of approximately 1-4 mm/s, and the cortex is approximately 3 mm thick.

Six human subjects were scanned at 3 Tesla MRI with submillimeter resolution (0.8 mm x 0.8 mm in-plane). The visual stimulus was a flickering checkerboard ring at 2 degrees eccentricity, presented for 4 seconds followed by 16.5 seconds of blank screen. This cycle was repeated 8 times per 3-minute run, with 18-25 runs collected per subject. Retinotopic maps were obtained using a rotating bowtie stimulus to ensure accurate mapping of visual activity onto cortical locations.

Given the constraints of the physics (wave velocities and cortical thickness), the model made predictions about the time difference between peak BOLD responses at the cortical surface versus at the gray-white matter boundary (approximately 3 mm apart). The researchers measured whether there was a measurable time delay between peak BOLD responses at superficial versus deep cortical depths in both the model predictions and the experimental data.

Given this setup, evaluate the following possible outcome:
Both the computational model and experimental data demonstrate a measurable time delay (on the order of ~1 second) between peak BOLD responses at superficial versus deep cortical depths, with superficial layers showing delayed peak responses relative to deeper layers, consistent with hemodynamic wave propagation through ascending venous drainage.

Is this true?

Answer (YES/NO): NO